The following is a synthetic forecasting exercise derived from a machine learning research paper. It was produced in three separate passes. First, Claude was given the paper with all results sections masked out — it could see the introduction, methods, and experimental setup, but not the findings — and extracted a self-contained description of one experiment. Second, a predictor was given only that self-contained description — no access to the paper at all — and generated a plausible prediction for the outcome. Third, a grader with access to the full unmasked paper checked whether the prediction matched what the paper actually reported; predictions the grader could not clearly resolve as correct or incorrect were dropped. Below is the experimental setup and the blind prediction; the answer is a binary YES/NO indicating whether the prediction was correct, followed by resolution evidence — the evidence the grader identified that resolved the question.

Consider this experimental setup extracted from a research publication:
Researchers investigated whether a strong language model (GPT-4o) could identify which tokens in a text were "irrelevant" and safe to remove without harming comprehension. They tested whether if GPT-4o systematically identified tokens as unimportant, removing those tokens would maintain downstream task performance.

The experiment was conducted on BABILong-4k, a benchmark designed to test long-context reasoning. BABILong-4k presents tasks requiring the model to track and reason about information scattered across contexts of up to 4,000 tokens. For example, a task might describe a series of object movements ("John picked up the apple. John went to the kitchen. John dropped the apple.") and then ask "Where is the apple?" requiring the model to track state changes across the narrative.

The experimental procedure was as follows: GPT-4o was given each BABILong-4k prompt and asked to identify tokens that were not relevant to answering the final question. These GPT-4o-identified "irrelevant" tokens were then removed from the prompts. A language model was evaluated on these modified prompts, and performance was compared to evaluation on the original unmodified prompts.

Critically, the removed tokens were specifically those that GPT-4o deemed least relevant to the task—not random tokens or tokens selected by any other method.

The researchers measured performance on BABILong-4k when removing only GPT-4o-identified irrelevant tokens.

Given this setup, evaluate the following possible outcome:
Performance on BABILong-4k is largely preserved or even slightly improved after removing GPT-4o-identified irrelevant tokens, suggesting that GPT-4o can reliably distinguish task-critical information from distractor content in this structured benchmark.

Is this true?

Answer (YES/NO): NO